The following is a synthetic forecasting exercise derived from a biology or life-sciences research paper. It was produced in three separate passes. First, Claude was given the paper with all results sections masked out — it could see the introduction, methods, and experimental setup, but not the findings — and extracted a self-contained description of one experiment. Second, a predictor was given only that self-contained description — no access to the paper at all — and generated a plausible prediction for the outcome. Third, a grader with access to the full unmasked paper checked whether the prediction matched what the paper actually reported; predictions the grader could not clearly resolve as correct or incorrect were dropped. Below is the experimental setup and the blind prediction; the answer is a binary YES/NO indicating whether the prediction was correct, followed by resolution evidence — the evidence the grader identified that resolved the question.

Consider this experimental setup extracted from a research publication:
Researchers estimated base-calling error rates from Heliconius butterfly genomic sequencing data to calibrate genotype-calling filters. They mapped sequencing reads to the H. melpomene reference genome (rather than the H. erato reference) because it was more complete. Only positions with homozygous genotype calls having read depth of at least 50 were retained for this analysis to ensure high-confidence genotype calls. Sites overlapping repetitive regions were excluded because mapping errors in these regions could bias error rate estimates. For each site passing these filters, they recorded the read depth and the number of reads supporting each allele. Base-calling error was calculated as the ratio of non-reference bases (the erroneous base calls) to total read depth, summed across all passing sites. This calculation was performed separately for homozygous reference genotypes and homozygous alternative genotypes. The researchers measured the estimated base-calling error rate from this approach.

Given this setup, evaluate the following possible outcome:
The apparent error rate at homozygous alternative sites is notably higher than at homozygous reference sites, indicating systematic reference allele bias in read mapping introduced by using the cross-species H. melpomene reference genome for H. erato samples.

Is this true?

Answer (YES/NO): YES